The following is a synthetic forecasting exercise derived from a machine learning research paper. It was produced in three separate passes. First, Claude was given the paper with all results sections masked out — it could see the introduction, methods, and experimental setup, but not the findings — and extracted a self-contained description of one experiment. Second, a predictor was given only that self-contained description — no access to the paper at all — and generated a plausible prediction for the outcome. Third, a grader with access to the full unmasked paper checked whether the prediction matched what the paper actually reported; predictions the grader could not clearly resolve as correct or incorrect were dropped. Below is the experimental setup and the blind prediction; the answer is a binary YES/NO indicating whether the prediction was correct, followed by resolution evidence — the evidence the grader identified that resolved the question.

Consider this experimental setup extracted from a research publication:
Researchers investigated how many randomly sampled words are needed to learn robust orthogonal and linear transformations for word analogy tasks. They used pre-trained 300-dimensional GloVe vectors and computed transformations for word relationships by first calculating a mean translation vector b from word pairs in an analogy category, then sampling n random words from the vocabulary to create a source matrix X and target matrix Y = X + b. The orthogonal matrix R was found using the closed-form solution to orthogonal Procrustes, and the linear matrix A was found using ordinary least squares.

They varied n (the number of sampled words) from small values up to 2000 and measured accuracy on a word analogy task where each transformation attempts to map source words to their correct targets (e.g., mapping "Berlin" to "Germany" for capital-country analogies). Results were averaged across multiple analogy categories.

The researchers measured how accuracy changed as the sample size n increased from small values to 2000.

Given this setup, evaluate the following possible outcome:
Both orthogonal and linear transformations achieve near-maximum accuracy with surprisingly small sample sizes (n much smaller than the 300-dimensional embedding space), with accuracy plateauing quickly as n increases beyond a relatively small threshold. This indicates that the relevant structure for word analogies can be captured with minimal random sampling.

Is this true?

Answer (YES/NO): NO